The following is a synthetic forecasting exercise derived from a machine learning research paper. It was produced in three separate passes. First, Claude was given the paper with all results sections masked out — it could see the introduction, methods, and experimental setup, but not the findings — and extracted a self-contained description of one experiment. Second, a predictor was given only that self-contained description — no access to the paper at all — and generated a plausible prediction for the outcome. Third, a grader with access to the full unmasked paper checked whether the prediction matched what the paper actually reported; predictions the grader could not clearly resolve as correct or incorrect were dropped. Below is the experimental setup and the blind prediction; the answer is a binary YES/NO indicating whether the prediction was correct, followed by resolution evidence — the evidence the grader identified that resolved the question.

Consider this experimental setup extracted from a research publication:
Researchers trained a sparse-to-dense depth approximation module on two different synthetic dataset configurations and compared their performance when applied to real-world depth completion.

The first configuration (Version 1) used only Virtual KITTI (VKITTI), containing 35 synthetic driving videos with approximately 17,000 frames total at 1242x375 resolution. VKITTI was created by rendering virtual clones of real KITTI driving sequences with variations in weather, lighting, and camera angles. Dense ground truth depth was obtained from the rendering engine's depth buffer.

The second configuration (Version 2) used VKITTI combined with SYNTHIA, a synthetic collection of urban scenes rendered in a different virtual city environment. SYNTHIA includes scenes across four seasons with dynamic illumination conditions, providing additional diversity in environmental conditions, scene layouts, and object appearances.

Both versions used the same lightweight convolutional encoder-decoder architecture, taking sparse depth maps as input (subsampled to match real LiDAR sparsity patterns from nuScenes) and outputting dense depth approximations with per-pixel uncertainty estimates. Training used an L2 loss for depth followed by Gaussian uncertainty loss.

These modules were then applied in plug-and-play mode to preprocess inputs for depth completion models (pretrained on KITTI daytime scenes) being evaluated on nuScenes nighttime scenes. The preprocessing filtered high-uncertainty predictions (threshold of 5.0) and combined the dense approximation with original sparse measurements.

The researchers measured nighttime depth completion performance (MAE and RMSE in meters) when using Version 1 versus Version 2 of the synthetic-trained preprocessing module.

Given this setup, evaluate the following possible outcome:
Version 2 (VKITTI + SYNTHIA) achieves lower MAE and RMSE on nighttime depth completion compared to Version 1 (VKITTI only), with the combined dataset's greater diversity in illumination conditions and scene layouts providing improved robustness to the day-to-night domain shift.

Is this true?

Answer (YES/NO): YES